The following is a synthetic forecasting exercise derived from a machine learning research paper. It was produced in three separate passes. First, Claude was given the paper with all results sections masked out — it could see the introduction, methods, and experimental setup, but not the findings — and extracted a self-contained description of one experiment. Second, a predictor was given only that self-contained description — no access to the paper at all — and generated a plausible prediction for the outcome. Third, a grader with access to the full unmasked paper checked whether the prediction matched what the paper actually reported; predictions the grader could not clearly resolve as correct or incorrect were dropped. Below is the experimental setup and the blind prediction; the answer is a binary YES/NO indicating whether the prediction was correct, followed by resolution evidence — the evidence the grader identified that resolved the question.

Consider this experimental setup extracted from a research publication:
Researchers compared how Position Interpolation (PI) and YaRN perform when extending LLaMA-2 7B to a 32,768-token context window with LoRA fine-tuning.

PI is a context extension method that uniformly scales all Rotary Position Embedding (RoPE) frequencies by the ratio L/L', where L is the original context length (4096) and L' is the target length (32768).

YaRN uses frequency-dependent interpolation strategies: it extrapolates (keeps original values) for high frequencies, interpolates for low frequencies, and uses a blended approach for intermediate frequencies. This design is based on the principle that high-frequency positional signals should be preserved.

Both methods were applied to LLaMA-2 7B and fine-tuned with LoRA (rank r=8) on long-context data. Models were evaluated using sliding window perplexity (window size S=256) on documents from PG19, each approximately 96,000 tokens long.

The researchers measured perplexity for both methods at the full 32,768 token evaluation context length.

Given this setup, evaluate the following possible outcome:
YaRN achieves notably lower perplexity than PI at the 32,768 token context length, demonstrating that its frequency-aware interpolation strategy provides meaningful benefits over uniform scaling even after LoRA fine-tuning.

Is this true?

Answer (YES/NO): YES